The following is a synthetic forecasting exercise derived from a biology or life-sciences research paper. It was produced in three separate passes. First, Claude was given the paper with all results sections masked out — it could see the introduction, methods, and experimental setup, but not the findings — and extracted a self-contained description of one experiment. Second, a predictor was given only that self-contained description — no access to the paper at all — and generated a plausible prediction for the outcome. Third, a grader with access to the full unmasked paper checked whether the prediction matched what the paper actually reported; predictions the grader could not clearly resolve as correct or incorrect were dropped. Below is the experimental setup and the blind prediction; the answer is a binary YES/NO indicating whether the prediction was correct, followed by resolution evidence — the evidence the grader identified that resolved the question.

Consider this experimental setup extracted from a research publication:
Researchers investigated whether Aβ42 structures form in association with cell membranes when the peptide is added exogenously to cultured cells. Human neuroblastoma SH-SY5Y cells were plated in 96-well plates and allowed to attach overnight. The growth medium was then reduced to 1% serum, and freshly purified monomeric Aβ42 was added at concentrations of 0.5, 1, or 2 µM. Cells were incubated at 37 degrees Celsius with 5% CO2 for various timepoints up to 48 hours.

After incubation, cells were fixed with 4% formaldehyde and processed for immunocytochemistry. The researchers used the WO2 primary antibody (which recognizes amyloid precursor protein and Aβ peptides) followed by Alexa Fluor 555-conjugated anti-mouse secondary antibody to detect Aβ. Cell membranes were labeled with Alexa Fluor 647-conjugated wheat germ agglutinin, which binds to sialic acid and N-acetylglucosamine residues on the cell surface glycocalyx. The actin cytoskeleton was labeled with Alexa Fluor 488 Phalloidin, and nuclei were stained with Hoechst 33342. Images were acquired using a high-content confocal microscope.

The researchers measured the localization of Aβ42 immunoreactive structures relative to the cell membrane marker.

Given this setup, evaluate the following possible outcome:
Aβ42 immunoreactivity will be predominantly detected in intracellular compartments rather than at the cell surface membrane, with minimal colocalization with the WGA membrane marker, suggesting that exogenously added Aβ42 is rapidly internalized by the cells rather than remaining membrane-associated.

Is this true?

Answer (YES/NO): NO